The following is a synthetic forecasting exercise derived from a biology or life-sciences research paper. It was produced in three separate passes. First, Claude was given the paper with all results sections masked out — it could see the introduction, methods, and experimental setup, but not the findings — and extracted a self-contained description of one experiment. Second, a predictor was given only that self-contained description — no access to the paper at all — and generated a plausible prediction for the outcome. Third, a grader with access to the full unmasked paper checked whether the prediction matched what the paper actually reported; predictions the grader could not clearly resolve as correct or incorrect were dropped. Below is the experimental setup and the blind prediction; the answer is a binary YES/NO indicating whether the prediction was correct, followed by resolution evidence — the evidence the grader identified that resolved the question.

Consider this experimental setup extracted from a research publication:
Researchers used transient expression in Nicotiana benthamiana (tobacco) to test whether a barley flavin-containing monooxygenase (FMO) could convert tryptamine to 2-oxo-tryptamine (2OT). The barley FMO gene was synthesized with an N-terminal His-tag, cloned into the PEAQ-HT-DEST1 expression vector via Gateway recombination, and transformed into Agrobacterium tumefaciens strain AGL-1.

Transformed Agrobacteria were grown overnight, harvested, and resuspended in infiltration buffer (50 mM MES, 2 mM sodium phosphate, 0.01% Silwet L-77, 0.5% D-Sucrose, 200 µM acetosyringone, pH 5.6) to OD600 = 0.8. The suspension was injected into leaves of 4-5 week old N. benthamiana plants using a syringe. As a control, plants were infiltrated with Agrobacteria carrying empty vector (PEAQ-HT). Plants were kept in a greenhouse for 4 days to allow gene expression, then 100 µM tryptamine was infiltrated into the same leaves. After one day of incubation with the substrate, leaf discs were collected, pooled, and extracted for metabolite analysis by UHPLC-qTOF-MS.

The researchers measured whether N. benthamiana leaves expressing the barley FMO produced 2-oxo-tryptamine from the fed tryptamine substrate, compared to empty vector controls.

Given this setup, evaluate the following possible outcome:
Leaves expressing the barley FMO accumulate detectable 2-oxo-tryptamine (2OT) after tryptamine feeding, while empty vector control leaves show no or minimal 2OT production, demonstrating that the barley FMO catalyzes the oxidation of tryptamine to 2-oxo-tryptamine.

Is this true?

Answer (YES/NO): YES